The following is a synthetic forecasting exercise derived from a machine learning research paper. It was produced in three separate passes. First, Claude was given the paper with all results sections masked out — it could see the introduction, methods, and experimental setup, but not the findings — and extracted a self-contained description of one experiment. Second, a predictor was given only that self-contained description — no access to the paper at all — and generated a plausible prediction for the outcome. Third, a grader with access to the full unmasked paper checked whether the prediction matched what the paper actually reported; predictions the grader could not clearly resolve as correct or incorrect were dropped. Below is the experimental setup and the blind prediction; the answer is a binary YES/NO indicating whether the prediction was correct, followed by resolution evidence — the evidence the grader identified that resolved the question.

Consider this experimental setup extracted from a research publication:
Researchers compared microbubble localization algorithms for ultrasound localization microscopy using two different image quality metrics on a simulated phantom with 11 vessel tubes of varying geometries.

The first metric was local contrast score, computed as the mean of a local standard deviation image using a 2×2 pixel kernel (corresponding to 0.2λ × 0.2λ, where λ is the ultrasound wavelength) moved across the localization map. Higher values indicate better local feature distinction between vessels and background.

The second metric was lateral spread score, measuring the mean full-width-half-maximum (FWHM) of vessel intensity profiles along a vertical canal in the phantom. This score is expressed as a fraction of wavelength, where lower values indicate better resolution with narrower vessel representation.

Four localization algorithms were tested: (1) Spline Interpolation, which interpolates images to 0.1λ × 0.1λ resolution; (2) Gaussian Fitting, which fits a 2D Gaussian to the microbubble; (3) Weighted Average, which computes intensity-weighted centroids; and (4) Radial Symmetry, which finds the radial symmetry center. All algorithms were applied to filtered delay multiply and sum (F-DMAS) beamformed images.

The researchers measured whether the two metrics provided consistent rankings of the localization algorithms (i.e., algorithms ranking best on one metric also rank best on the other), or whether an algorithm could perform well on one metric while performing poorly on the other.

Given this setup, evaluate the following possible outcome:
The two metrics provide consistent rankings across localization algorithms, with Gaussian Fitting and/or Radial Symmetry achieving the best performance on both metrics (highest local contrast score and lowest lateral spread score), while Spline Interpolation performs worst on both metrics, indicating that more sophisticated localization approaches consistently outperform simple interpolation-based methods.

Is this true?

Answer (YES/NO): NO